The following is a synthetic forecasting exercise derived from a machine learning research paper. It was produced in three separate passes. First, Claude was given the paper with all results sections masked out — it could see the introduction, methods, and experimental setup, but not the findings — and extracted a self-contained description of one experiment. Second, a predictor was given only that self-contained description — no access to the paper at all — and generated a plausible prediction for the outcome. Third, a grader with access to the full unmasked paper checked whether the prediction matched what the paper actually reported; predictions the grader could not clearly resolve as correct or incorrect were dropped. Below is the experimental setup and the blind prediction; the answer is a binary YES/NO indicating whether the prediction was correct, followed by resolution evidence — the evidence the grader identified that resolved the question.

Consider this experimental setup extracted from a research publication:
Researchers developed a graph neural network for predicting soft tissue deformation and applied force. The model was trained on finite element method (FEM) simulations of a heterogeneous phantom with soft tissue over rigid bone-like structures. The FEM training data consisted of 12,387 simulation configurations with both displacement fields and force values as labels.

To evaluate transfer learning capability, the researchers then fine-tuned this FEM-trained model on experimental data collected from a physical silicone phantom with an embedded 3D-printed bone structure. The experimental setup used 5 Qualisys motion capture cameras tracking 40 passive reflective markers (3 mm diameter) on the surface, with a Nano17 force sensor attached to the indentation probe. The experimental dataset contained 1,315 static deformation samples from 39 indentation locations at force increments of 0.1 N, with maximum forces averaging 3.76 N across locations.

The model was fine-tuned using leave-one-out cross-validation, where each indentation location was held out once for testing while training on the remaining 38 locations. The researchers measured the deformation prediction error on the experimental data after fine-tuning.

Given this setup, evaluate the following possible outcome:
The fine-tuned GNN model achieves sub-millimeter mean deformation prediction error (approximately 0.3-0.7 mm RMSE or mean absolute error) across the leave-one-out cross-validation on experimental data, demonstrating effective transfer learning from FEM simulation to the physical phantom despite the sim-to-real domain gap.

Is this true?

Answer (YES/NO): NO